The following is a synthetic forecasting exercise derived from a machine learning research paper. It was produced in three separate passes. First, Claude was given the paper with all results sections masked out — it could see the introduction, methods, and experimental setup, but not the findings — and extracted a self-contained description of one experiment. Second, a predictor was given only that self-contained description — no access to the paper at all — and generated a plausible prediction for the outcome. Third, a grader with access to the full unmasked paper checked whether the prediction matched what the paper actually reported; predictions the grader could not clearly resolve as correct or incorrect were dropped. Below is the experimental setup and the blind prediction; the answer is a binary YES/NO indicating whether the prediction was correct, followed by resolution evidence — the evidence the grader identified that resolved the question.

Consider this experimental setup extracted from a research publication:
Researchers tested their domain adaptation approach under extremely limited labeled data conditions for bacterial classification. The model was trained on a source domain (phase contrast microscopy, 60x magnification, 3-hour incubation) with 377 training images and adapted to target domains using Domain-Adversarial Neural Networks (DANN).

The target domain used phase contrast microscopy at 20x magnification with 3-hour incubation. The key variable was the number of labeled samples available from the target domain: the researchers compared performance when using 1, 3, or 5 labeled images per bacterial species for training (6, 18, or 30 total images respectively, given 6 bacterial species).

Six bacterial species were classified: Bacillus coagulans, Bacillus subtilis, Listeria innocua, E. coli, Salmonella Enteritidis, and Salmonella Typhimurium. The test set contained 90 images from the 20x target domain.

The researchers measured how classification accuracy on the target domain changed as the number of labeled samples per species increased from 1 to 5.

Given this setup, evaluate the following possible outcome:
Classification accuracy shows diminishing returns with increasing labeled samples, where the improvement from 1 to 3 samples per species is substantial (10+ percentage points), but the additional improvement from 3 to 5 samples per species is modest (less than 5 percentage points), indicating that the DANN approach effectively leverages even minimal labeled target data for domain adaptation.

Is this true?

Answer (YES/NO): NO